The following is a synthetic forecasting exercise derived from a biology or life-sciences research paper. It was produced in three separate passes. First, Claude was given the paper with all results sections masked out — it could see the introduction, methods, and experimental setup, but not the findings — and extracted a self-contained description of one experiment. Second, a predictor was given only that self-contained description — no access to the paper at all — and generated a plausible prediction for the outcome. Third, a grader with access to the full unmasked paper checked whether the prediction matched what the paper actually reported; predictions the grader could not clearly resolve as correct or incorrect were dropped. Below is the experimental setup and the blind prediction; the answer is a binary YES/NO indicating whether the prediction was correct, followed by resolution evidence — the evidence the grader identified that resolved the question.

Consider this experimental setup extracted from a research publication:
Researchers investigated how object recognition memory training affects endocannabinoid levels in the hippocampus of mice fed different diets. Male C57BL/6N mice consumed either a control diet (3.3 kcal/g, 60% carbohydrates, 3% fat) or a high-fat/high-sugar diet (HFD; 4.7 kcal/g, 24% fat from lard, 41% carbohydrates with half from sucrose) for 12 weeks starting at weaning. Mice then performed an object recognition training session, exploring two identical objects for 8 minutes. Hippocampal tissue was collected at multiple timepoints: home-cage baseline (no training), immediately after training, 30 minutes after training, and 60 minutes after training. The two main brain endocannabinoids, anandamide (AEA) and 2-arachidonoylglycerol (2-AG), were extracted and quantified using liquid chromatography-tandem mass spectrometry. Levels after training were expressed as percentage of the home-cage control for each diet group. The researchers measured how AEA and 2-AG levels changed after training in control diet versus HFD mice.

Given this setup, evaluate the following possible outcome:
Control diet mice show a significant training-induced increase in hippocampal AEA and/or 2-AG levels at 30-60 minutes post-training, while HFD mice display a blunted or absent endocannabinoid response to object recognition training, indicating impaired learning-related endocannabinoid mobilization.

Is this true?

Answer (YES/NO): NO